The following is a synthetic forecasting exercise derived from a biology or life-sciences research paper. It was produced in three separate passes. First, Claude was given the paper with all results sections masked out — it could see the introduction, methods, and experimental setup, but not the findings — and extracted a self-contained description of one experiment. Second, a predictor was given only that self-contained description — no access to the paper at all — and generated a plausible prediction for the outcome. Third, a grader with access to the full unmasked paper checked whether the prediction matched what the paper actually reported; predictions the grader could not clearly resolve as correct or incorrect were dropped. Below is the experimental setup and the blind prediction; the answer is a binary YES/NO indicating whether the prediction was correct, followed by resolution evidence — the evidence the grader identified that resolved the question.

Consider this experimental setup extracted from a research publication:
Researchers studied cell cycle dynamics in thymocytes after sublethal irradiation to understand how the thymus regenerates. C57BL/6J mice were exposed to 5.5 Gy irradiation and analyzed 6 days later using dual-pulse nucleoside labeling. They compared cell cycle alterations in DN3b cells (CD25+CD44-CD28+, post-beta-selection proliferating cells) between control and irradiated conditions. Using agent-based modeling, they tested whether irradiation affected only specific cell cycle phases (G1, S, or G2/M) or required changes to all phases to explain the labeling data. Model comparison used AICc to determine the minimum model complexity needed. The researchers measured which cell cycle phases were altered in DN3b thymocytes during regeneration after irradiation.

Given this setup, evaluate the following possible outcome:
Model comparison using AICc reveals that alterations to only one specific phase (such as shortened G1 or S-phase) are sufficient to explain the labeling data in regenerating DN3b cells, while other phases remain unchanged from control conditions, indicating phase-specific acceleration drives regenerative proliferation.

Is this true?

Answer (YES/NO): NO